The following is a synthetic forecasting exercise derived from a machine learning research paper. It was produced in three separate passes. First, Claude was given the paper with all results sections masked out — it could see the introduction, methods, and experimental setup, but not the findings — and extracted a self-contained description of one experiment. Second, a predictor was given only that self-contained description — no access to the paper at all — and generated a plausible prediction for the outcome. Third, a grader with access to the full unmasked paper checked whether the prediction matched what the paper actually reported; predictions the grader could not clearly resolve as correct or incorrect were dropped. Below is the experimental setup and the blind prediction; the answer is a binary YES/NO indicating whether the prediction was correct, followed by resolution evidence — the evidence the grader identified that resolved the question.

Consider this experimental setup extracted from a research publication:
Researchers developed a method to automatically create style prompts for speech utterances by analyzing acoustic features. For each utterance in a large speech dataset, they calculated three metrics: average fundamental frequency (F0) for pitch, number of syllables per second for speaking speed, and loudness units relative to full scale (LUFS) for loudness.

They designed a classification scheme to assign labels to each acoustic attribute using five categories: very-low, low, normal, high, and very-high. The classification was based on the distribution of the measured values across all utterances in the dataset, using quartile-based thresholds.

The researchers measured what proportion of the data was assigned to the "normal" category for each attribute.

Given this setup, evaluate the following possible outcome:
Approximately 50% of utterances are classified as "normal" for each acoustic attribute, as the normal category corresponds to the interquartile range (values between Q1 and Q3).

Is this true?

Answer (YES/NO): NO